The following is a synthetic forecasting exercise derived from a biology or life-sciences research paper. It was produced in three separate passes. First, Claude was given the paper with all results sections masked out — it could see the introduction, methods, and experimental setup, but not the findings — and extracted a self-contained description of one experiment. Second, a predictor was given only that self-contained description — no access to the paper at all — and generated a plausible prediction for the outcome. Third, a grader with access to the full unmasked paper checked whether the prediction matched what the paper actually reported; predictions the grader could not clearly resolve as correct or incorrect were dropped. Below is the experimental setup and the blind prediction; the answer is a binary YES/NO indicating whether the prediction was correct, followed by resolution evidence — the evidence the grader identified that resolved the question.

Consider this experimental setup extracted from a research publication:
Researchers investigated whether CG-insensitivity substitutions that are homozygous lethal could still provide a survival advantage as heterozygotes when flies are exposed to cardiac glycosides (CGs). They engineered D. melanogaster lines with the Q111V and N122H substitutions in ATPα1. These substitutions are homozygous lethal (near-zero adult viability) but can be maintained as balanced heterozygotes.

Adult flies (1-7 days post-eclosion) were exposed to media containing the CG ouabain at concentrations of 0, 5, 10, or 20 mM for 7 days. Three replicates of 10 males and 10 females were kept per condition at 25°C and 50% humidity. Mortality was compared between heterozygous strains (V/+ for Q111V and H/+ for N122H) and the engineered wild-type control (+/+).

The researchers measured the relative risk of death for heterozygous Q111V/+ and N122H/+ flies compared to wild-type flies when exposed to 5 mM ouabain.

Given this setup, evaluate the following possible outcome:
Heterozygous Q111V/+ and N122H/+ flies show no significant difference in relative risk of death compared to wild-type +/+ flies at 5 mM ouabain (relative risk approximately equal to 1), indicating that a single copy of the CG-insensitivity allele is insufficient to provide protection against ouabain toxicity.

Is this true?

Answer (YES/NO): NO